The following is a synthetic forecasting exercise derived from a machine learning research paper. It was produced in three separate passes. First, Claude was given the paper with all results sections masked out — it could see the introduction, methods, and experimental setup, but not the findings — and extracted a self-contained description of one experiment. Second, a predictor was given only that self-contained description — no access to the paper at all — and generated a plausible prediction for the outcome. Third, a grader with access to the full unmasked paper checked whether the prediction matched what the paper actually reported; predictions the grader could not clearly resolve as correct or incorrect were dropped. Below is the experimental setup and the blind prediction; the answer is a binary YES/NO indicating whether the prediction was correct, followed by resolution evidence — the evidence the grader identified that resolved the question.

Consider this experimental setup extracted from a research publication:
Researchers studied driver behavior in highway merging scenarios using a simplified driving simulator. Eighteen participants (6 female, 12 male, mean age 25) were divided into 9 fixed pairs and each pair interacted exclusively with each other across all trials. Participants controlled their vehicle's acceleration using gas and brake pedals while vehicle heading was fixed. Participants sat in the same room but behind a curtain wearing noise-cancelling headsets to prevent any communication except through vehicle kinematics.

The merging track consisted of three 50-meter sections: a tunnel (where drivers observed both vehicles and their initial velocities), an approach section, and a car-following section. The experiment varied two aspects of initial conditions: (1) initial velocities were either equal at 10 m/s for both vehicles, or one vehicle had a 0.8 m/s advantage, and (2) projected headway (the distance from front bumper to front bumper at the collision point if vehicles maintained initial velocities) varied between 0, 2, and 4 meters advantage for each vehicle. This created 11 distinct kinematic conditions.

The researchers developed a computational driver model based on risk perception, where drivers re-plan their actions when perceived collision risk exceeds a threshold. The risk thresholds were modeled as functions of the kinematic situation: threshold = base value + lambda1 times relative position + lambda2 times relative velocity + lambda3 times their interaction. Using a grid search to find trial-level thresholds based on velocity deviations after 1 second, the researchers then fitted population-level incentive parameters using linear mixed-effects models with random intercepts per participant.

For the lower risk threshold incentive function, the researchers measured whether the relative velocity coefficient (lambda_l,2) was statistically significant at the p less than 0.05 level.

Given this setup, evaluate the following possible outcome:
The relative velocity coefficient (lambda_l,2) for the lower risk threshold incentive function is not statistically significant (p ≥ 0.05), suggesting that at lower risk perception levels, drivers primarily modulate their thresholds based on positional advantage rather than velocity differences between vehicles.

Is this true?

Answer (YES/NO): YES